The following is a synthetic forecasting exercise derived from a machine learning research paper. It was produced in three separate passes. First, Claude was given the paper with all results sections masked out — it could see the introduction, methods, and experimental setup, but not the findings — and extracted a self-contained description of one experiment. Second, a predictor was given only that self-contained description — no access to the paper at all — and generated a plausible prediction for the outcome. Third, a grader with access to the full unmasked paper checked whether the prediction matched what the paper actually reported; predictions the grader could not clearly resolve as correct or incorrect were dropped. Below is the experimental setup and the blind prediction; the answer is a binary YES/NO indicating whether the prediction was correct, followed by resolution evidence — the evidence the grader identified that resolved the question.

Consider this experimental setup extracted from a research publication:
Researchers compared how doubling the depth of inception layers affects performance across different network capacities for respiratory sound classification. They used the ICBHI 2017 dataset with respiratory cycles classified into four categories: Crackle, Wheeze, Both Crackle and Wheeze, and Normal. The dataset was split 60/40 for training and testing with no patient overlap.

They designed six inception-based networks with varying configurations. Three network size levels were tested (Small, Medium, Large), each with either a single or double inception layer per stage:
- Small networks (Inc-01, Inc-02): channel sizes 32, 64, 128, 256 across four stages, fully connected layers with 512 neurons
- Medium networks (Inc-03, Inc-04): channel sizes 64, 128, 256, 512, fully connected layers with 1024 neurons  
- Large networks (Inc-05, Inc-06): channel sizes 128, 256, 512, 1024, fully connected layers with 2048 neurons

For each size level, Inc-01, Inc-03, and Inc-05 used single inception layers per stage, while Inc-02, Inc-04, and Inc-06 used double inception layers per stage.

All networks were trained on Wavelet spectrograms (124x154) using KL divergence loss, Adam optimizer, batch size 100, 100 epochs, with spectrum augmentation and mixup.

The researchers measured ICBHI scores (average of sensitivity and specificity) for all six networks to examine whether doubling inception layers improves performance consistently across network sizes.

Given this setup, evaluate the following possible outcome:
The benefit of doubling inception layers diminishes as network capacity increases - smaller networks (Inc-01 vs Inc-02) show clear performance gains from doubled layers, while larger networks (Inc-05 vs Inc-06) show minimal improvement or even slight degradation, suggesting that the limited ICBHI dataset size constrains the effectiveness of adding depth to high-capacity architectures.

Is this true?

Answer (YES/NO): YES